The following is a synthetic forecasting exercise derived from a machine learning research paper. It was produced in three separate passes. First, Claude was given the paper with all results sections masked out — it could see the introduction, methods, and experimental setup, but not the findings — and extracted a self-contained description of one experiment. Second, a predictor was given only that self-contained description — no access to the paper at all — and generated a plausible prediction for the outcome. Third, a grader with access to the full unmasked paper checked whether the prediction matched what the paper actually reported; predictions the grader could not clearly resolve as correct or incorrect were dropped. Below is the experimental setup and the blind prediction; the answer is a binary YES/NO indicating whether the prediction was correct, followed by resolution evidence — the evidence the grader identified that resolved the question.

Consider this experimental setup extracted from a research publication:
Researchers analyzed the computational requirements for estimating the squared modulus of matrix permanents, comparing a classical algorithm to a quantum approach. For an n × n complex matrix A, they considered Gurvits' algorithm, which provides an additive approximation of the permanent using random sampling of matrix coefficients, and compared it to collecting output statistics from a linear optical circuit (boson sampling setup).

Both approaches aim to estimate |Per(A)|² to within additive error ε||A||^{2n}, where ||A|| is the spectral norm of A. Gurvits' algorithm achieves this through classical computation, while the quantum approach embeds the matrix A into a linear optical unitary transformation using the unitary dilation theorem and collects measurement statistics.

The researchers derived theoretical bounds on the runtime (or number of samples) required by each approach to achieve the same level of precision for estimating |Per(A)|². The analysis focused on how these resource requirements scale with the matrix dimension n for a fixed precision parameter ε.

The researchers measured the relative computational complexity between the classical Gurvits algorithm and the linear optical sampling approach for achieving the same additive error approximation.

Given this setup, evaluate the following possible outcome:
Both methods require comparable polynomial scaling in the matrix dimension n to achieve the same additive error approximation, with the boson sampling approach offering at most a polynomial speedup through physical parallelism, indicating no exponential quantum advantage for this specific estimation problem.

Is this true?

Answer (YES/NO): NO